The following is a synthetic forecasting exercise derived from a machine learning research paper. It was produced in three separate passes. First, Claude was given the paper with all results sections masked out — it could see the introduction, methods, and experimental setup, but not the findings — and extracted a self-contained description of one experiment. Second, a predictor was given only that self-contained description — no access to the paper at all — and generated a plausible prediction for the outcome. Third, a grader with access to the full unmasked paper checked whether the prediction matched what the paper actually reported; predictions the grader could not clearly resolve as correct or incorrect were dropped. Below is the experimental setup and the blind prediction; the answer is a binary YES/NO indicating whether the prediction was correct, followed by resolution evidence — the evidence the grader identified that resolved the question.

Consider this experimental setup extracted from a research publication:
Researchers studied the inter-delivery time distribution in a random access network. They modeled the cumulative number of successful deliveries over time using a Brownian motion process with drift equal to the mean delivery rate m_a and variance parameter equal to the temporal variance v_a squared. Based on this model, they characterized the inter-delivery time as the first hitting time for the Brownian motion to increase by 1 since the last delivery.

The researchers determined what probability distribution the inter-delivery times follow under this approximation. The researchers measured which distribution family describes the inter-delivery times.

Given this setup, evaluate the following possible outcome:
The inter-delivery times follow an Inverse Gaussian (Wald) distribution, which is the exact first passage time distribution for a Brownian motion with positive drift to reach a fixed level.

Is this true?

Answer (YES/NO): YES